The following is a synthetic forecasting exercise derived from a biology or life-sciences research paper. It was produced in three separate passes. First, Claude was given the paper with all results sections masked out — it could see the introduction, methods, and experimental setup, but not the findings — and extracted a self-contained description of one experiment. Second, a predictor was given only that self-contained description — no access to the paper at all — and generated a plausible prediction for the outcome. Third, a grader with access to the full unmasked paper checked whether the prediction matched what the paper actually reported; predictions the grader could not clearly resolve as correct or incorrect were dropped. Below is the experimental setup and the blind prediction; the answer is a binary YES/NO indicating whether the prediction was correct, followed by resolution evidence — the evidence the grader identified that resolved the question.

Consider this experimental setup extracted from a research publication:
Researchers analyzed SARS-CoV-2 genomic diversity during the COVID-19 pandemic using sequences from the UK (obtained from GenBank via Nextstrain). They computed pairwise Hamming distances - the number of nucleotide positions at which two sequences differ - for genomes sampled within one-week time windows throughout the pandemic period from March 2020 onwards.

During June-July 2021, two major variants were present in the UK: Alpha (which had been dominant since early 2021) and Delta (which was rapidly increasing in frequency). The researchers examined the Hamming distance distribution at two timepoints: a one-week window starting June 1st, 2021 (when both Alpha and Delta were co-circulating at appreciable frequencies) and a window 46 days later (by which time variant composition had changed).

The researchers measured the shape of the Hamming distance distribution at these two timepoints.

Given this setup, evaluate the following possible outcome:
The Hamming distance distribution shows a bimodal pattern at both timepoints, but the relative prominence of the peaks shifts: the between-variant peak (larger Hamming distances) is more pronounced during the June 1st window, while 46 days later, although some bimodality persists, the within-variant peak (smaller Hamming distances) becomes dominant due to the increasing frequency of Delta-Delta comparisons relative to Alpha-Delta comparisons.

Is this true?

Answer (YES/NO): NO